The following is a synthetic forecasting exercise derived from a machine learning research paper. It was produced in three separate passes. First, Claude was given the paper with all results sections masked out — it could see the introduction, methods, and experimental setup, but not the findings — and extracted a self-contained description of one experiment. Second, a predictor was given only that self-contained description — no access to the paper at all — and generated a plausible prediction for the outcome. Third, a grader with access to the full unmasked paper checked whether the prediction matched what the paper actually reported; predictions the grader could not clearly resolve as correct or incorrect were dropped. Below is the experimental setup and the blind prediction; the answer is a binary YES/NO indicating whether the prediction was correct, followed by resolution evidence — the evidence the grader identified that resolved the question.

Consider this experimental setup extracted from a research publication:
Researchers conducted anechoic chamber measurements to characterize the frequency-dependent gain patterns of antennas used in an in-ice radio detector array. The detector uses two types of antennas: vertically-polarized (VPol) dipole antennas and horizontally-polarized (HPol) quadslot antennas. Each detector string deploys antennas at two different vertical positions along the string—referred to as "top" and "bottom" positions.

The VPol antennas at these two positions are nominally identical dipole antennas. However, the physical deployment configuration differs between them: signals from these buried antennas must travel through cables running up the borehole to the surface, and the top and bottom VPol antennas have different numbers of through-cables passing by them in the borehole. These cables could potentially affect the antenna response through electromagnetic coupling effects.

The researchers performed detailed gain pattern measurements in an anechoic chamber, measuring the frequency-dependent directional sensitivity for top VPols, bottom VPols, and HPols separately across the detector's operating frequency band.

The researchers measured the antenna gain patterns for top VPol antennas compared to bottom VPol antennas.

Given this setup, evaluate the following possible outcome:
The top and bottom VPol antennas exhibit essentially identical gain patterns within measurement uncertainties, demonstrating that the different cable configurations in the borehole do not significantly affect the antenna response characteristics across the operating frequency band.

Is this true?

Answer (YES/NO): NO